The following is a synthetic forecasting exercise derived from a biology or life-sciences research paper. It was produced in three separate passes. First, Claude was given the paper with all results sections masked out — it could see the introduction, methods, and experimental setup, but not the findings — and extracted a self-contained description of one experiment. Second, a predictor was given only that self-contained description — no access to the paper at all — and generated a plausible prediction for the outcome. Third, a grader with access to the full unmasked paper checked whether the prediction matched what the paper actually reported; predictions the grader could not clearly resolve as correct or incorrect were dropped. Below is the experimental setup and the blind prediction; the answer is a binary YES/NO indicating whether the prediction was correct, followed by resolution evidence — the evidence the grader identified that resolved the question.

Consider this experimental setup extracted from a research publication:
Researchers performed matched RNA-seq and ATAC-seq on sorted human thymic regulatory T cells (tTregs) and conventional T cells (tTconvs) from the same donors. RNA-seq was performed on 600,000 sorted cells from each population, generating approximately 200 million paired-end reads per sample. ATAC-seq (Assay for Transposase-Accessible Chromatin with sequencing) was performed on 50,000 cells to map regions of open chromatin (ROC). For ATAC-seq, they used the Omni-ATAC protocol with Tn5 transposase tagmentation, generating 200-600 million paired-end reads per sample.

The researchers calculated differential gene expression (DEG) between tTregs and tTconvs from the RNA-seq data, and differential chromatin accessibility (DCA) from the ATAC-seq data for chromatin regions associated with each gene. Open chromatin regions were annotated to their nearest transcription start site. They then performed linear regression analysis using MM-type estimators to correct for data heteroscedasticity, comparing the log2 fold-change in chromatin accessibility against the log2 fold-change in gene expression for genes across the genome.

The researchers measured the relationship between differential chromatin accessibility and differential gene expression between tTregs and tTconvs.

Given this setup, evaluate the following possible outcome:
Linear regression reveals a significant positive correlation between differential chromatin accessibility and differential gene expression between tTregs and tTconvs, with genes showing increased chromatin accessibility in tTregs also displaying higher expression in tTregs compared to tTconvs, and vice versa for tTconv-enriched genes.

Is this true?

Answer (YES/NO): YES